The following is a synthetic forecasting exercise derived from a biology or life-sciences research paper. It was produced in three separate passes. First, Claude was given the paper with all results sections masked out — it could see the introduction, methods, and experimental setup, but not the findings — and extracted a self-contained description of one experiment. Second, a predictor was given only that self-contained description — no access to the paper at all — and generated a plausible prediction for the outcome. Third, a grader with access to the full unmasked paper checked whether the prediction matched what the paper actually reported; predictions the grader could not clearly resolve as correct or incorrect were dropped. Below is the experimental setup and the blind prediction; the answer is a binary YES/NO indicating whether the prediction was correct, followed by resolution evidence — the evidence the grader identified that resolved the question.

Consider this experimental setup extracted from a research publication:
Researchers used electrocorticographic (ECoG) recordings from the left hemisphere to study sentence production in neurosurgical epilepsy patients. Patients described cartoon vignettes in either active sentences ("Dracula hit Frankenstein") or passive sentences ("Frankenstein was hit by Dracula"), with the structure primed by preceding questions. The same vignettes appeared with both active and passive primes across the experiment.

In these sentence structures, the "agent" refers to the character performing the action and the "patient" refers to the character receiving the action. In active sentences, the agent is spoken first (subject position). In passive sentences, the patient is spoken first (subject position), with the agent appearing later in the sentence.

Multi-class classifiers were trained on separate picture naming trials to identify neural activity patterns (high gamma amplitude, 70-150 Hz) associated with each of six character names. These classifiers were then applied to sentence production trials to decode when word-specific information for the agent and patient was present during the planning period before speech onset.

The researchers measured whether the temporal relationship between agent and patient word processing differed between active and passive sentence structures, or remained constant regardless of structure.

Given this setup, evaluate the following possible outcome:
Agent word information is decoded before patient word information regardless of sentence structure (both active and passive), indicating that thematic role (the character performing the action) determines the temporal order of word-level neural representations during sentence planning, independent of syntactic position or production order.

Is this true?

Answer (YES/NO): NO